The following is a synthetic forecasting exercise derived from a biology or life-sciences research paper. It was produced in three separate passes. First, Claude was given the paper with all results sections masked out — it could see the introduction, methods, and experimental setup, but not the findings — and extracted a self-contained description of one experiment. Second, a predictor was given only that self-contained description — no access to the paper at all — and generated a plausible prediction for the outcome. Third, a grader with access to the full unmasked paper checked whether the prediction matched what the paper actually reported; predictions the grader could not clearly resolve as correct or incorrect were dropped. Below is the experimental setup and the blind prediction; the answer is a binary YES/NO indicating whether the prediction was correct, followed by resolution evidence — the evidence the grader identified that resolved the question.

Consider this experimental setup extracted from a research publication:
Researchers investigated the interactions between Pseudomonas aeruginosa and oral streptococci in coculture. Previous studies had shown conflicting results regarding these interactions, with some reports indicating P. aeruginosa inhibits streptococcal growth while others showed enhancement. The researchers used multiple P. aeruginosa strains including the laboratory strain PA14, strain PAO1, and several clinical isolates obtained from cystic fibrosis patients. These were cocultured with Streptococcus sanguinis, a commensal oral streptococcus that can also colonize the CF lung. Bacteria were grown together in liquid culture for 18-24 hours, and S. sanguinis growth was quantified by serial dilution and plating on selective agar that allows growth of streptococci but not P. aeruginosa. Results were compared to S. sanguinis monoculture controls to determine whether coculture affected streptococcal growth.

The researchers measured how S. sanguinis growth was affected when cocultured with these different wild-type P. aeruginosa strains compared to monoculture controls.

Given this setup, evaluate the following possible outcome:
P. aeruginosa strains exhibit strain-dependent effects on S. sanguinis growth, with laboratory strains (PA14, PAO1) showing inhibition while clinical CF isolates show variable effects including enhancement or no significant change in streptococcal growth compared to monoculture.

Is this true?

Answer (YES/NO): NO